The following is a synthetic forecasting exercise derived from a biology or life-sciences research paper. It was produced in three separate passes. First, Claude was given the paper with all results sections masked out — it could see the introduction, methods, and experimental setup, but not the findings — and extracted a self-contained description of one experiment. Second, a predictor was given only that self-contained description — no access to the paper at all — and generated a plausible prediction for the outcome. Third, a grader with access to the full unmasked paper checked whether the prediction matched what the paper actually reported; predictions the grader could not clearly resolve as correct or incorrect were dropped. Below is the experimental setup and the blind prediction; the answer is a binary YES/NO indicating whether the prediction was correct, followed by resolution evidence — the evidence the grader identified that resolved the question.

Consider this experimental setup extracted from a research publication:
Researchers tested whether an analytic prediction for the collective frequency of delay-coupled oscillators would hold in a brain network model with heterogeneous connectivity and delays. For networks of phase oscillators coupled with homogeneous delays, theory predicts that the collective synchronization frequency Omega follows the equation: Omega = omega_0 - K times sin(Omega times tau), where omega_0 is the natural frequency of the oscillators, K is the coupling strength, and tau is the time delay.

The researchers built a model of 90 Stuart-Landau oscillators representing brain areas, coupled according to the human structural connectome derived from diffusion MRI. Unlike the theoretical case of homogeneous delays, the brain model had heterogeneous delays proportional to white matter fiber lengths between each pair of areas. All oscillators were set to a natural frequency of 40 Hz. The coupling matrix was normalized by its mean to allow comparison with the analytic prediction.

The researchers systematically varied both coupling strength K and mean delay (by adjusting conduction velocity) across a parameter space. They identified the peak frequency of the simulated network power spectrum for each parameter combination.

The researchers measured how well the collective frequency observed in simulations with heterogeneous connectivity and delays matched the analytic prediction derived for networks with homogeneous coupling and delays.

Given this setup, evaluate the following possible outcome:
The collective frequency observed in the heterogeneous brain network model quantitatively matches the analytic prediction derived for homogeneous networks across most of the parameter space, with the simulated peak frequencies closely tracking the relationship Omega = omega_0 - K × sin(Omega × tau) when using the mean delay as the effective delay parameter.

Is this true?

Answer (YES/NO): NO